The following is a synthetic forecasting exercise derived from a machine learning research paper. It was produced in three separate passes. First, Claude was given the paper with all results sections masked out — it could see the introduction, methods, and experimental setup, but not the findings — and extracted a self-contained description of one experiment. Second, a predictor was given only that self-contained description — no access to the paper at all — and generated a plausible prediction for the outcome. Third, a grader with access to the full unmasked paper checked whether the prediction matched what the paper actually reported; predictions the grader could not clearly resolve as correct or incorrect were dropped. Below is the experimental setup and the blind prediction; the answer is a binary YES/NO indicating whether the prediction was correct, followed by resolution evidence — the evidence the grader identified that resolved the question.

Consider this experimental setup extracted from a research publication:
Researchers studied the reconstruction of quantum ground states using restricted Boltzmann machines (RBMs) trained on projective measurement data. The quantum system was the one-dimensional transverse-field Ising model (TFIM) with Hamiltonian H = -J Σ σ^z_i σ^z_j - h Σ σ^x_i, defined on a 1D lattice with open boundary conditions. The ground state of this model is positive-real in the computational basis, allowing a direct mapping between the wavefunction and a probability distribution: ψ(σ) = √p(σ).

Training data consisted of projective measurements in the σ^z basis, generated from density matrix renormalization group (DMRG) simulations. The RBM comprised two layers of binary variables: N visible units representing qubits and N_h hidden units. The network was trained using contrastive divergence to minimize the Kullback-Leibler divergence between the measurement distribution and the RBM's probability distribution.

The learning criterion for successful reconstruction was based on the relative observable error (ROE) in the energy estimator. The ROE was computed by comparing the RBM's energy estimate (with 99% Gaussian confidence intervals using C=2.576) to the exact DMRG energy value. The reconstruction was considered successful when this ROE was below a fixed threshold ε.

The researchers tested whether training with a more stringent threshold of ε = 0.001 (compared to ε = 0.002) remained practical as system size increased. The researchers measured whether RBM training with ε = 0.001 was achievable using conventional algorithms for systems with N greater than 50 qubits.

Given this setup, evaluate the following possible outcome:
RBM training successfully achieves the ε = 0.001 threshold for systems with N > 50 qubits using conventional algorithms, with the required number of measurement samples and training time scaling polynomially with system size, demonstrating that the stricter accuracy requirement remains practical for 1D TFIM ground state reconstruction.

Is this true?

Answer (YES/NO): NO